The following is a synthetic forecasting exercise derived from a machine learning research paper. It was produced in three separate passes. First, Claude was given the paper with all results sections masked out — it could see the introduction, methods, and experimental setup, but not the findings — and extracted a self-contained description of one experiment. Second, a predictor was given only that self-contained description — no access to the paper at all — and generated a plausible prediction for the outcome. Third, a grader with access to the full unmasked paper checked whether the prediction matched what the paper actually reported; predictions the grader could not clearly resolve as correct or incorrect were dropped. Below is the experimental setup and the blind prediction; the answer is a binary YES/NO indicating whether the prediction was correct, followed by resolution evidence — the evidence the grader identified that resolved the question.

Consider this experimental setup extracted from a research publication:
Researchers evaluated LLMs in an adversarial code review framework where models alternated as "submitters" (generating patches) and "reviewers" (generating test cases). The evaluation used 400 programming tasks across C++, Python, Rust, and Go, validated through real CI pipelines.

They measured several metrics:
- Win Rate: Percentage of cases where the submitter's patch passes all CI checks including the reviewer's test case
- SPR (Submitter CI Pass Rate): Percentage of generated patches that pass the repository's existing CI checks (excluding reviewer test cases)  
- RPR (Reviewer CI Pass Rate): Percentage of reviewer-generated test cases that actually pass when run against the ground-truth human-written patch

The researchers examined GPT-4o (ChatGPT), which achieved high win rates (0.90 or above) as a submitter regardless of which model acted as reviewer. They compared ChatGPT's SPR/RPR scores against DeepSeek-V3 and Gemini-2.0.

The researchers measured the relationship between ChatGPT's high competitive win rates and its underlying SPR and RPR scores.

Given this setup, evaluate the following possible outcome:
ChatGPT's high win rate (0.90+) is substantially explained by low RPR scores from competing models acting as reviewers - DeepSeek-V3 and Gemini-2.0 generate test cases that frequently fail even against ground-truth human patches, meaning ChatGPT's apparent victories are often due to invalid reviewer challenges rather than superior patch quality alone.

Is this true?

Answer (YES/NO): NO